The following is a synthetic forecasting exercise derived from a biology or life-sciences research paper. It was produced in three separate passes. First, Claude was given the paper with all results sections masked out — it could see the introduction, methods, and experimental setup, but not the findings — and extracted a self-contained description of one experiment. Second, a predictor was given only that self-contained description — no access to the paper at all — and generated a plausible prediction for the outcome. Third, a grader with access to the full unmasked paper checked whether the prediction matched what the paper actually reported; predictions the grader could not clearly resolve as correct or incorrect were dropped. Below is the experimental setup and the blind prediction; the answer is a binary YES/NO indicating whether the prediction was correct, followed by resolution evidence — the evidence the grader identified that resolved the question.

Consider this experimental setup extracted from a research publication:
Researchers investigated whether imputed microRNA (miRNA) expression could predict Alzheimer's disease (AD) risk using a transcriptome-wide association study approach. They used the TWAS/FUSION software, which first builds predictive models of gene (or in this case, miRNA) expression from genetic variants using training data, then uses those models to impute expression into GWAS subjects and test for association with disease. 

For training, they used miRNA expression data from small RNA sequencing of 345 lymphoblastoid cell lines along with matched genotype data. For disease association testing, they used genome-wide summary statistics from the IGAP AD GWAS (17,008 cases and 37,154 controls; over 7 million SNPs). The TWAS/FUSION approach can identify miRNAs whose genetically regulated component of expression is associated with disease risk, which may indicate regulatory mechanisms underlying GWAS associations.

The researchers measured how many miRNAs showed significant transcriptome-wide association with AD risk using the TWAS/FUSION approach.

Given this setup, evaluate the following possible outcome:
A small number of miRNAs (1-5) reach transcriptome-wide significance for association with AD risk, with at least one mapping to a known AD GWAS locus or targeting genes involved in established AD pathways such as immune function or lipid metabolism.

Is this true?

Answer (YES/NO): NO